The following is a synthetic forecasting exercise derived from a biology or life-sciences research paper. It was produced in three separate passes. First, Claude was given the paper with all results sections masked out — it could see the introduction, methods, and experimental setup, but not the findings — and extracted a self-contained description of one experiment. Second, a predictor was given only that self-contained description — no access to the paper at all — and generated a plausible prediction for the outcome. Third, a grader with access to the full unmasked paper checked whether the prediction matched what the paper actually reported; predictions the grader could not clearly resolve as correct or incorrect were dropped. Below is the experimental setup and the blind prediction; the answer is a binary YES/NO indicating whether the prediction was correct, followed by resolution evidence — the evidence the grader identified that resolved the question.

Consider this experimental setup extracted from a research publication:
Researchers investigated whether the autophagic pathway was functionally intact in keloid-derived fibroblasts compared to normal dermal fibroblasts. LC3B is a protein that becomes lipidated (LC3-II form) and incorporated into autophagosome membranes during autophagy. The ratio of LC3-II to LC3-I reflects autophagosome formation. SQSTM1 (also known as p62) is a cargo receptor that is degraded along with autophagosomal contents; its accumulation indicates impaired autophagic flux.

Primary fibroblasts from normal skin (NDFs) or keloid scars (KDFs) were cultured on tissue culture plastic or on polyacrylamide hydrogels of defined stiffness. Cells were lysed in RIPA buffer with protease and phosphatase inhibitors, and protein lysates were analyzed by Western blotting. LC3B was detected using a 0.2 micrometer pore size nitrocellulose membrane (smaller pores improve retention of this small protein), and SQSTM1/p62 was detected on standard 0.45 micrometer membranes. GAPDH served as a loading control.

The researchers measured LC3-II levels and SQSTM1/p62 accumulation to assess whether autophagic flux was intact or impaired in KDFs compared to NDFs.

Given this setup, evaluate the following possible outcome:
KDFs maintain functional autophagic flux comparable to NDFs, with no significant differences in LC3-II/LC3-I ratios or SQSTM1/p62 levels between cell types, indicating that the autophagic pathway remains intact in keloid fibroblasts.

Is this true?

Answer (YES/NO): YES